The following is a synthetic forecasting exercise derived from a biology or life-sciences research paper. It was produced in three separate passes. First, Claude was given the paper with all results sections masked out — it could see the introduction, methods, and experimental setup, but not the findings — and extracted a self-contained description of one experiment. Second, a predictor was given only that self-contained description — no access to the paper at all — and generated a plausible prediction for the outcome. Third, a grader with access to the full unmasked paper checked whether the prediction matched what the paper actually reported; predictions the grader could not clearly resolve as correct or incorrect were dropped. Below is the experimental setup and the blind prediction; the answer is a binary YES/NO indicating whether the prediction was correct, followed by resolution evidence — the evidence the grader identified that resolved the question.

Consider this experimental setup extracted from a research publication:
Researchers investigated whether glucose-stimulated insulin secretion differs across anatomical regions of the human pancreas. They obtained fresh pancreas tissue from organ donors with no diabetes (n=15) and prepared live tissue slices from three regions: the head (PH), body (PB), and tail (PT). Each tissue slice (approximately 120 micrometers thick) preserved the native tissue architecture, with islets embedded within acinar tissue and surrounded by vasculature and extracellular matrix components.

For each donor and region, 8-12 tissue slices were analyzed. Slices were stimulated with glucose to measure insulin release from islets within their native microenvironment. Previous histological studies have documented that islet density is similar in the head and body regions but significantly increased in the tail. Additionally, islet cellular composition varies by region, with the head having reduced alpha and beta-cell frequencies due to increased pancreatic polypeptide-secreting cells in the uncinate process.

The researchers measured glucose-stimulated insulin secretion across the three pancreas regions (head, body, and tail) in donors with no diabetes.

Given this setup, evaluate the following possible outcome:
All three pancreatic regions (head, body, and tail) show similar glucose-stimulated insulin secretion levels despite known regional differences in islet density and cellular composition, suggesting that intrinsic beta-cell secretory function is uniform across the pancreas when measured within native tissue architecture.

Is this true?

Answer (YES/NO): YES